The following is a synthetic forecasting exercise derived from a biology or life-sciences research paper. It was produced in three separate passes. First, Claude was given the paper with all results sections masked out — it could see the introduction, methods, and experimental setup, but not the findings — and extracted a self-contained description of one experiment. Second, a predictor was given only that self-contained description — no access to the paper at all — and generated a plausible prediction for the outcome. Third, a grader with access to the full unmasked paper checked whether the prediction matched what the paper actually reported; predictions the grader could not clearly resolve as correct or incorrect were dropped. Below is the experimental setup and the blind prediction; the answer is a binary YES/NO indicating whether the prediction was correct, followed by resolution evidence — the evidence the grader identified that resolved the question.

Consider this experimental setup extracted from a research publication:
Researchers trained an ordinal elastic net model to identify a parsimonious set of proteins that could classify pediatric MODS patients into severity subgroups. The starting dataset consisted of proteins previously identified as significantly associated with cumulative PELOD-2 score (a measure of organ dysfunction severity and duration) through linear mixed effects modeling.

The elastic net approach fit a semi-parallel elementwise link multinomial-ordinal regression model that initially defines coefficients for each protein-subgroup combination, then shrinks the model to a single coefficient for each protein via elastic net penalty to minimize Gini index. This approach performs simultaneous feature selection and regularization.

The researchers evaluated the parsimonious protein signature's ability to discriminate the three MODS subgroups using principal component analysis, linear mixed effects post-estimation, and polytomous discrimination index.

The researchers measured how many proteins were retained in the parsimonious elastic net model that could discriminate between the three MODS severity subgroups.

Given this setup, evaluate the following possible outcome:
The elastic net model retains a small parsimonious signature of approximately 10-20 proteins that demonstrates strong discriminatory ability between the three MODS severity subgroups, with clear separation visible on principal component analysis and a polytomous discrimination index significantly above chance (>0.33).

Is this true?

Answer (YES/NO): NO